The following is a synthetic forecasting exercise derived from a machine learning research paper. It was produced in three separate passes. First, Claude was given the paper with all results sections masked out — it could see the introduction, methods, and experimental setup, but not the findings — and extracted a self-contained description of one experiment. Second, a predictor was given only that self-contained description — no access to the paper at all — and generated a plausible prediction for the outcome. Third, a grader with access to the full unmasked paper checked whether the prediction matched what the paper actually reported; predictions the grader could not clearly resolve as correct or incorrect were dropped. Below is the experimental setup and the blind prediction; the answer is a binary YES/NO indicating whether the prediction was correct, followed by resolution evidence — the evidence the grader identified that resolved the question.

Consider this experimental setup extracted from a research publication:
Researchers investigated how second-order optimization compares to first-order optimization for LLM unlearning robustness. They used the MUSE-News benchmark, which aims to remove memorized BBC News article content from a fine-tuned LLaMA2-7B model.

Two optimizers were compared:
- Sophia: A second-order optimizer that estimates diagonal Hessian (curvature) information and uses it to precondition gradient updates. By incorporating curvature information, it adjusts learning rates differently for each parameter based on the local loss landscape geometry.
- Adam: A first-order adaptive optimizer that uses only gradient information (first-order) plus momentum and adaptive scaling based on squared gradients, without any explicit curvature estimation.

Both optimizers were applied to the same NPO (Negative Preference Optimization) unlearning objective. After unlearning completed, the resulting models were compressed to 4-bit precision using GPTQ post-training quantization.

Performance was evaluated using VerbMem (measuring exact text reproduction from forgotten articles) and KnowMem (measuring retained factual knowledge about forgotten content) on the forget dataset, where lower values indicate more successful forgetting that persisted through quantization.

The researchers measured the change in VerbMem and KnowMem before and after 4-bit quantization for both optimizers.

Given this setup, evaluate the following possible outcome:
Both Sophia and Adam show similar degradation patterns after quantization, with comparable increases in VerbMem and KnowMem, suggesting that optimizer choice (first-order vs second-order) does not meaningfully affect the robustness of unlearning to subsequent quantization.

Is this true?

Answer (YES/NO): NO